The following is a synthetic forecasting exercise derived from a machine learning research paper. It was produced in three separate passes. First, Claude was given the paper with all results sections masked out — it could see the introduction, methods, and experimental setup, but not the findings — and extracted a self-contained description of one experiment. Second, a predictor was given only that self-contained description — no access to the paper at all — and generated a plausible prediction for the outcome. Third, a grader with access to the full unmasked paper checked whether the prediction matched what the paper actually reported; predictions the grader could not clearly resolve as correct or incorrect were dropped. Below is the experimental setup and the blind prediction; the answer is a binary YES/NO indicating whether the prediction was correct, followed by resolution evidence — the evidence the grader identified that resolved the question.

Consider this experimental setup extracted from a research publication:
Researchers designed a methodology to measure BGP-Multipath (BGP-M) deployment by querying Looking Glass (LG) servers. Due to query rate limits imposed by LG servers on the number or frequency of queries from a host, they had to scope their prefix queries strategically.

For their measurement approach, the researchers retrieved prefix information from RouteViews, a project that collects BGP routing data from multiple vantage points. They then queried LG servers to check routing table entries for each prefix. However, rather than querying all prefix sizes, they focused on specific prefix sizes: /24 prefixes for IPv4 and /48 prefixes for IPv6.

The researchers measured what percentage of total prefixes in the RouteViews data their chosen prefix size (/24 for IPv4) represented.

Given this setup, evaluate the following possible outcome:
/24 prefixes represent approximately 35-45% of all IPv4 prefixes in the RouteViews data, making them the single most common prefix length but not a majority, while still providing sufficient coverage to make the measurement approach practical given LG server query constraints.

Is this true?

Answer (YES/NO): NO